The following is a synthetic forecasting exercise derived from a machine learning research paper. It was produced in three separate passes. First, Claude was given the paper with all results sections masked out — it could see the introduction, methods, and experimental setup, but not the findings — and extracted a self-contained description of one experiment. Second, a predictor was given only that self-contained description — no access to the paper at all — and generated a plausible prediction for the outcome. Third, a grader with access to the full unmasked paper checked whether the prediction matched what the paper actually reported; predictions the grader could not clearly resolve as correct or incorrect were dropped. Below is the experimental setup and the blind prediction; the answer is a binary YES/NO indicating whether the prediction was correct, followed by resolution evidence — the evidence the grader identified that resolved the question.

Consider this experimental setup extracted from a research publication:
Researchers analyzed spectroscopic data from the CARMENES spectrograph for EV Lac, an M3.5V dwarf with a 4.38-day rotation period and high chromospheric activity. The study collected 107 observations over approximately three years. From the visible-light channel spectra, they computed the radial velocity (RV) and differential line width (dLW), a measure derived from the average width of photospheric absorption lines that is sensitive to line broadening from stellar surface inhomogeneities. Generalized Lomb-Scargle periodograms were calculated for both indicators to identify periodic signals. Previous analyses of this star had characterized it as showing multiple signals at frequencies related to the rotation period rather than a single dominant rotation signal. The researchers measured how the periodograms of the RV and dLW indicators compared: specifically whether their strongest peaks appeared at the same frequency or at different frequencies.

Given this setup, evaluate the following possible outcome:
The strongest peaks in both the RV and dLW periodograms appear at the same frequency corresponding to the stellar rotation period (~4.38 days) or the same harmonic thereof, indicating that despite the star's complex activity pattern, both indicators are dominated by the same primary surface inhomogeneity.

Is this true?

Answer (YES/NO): NO